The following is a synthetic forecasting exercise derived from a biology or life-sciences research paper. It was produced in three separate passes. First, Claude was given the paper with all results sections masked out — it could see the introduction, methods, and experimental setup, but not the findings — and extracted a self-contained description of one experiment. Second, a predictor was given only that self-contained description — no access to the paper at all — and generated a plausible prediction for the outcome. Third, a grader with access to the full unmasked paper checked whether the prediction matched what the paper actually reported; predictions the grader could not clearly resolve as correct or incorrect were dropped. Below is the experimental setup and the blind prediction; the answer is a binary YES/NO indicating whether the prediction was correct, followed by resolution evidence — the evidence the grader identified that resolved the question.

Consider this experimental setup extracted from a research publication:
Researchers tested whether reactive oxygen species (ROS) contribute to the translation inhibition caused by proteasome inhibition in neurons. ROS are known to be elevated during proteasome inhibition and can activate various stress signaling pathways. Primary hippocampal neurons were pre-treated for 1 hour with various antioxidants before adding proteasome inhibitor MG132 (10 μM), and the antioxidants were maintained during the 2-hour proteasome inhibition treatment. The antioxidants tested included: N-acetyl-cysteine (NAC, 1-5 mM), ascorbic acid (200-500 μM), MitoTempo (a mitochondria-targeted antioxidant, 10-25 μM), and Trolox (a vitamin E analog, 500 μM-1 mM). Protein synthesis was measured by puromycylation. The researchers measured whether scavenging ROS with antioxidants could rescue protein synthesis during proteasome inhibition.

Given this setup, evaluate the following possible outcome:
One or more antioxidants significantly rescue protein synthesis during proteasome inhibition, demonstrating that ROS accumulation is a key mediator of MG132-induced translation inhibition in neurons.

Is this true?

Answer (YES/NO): NO